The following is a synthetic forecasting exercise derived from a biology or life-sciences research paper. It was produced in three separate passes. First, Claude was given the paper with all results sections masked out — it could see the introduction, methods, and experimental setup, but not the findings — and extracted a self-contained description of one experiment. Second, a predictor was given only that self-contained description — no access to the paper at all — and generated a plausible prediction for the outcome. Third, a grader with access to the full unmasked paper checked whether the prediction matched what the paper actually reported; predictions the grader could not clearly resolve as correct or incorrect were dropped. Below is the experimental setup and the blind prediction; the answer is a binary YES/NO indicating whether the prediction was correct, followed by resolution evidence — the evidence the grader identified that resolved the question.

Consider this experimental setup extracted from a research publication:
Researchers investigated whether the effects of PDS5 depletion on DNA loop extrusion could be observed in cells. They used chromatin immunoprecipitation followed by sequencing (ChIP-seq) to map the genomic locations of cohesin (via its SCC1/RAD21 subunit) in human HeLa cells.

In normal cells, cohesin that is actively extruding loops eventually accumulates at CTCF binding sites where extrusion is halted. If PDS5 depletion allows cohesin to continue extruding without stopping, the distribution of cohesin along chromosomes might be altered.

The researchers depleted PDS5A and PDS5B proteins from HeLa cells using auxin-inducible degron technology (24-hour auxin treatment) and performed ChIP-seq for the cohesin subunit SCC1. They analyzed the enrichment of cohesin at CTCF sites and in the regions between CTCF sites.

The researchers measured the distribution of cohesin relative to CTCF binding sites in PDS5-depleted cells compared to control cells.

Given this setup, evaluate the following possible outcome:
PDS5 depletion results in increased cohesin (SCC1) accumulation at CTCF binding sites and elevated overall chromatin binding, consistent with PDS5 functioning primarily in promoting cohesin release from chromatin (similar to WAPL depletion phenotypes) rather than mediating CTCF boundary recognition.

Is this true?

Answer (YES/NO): NO